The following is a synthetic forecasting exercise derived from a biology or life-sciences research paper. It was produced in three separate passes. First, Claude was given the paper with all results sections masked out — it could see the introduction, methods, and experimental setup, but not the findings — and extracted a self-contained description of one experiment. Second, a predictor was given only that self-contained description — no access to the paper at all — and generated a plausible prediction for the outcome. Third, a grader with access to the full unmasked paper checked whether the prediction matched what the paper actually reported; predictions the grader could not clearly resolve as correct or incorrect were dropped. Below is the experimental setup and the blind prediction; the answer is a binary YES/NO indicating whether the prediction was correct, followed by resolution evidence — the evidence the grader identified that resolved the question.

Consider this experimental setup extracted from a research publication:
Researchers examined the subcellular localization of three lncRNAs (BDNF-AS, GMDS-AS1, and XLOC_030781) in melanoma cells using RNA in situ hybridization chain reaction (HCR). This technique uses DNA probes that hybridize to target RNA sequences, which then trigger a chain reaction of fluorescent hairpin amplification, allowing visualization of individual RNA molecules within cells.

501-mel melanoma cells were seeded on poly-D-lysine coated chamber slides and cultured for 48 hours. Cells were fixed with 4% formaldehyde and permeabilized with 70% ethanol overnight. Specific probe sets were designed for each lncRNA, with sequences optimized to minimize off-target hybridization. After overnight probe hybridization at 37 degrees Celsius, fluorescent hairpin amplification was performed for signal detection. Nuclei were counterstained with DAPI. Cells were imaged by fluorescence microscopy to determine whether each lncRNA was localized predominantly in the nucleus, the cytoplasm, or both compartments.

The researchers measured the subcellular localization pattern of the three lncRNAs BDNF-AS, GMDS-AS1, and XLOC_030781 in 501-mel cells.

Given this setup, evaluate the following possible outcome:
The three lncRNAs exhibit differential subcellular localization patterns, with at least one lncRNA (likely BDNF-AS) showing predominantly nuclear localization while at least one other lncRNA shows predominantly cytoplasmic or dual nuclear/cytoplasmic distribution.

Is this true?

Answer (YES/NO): NO